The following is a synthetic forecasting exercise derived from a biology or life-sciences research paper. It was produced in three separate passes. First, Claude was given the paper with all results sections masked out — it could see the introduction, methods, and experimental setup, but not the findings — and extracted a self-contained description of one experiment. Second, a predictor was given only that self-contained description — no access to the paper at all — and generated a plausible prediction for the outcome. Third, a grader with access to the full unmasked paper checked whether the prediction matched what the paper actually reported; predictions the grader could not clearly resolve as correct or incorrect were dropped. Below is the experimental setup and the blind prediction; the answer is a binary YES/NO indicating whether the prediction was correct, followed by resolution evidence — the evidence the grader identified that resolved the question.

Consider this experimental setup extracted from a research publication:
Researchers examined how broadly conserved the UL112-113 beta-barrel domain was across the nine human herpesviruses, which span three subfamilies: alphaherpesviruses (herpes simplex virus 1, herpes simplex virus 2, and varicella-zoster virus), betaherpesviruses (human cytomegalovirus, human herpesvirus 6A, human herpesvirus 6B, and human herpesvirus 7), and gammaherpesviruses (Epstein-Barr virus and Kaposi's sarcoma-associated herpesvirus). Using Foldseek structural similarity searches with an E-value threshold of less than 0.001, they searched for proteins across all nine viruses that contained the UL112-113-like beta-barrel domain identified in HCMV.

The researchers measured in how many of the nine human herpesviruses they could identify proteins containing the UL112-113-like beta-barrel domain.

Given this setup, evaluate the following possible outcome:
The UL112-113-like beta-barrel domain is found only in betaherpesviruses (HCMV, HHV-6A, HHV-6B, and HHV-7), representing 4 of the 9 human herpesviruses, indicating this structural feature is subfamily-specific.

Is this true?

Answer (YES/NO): NO